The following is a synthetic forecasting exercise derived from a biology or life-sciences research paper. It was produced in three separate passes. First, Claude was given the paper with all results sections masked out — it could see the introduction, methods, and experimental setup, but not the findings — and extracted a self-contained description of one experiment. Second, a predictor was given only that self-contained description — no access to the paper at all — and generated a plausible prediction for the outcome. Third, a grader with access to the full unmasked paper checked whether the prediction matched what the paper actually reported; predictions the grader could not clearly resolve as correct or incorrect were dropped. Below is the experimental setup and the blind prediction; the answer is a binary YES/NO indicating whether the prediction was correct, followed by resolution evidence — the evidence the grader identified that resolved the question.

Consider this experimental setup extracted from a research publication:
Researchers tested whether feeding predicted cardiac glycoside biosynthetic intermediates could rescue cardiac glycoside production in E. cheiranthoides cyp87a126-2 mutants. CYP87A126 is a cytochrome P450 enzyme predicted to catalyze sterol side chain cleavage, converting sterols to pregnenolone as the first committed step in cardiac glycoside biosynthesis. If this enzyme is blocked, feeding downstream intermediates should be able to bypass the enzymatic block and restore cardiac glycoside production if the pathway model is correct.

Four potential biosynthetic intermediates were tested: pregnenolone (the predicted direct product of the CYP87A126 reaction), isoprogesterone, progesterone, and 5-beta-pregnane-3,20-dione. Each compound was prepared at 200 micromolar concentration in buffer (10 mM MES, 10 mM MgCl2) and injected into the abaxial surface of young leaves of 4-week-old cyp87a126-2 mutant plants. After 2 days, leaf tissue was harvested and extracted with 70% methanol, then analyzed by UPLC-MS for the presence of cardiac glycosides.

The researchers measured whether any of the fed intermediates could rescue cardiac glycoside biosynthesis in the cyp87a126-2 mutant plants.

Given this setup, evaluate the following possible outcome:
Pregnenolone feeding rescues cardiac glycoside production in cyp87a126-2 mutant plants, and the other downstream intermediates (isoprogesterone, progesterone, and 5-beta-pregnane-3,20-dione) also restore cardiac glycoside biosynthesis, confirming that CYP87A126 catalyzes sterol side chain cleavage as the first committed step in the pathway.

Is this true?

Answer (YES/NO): YES